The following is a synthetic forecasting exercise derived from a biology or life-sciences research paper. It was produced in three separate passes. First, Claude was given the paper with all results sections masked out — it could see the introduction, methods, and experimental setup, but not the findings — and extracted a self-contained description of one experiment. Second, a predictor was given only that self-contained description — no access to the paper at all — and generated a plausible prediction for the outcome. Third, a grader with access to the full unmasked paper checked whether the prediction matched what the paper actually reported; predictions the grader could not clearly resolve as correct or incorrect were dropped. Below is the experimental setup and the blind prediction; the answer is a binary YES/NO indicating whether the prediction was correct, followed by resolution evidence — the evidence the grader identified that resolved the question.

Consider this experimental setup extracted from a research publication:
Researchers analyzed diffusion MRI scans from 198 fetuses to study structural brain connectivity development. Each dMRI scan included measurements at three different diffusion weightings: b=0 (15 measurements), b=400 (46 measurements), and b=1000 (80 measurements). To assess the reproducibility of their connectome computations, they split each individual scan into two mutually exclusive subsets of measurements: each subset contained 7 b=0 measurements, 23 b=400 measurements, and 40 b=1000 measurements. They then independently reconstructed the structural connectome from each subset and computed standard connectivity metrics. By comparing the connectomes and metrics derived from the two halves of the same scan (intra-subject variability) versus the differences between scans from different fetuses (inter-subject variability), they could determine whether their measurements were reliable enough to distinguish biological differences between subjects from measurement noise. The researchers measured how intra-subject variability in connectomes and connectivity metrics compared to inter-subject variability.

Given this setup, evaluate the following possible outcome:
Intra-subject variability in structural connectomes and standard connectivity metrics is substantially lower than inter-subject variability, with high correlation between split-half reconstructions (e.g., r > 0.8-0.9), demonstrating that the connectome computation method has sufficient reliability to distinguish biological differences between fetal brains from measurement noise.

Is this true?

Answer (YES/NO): NO